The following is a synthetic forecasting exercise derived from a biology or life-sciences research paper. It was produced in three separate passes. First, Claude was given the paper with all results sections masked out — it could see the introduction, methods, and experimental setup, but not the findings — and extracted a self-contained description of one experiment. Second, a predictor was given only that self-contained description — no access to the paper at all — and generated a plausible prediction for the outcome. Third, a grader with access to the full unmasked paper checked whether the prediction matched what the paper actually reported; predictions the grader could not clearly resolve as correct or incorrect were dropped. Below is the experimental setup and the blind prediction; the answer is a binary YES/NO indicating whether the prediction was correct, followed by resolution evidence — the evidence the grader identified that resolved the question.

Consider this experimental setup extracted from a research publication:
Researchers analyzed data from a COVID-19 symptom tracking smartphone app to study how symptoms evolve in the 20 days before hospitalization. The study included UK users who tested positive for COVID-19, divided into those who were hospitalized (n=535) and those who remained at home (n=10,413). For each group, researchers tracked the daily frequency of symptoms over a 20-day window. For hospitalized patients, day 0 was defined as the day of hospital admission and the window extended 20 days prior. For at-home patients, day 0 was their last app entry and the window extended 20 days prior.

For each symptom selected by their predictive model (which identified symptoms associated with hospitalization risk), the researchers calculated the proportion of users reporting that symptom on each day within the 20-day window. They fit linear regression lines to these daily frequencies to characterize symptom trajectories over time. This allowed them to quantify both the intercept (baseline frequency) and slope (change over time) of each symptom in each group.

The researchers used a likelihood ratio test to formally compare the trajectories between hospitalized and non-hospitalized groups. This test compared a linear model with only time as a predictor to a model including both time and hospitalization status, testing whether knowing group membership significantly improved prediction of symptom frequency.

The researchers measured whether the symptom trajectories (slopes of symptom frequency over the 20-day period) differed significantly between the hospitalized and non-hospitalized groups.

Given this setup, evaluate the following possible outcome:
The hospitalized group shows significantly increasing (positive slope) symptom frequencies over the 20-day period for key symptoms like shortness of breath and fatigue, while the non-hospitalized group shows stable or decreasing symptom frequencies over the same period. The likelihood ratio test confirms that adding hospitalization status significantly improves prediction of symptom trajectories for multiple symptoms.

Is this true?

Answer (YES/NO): YES